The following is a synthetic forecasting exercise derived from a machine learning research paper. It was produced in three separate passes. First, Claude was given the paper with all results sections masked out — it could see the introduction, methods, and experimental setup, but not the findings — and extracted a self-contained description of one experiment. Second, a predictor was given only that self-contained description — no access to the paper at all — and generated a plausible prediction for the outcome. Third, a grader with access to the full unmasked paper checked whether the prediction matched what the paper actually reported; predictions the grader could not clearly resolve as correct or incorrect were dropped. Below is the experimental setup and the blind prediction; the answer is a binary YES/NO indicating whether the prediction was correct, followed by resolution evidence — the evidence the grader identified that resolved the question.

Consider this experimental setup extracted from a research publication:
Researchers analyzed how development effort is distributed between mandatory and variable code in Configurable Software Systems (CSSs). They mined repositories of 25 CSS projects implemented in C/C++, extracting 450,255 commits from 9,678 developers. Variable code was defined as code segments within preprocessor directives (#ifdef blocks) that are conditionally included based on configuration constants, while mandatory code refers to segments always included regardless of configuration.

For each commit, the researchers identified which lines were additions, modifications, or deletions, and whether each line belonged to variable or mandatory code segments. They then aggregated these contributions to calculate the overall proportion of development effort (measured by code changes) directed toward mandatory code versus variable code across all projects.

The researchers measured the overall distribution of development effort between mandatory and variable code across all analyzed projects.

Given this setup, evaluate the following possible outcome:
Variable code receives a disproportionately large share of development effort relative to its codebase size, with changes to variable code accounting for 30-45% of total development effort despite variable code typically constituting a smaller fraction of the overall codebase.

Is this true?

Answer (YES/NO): NO